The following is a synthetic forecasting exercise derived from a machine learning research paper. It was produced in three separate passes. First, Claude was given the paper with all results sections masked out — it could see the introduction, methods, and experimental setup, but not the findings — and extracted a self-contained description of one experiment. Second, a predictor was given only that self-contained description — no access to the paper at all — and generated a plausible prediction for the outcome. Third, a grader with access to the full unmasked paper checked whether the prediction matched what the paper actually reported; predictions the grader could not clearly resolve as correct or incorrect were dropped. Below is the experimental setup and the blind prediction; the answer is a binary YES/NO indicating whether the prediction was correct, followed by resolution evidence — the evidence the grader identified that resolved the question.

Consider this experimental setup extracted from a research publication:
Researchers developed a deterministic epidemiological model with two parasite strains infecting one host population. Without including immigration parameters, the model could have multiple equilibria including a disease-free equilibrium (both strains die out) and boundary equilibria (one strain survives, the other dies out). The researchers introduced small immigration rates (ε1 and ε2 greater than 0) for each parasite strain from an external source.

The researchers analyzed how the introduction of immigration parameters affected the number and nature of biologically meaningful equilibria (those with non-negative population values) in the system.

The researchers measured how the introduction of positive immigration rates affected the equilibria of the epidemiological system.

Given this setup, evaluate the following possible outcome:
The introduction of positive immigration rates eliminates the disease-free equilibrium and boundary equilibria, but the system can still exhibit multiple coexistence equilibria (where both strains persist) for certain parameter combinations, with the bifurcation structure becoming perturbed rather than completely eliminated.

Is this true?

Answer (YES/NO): NO